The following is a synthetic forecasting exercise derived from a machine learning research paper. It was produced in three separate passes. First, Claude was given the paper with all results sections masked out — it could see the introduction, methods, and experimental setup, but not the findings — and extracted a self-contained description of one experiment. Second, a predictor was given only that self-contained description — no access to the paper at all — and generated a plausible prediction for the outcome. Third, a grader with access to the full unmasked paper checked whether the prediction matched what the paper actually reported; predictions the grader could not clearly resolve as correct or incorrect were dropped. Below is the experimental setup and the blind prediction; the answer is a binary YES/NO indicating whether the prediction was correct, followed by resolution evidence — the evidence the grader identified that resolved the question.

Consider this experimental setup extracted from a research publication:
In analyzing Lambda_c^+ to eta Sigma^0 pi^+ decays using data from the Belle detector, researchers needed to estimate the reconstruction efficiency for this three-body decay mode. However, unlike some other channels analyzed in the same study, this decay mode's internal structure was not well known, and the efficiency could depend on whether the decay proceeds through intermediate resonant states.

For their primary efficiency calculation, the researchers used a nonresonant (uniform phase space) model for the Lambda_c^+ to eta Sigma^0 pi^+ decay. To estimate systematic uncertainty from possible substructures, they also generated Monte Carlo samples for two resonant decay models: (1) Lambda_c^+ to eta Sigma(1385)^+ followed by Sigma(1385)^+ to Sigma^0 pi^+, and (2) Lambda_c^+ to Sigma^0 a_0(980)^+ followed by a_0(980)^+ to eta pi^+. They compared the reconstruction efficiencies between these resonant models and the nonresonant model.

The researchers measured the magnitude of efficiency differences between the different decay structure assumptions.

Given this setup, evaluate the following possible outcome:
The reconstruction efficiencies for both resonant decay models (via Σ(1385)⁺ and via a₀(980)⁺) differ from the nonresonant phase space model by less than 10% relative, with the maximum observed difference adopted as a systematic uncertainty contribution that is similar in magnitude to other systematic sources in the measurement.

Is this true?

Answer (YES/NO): YES